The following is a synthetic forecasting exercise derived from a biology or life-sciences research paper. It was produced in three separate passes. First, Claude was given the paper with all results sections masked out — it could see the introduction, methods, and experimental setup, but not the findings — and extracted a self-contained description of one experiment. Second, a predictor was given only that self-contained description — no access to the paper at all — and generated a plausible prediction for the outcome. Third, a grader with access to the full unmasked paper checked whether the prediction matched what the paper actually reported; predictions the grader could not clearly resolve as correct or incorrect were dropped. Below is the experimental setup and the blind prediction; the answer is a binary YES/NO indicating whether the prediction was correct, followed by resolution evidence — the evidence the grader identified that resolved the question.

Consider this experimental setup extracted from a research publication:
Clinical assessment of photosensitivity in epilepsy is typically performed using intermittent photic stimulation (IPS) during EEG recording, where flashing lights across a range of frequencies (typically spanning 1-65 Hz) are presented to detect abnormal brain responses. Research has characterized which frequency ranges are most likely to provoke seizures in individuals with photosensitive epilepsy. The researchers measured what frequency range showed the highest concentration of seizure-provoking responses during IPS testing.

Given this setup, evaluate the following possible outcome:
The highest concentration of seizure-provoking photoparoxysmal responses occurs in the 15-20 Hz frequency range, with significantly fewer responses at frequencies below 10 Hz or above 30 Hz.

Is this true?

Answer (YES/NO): NO